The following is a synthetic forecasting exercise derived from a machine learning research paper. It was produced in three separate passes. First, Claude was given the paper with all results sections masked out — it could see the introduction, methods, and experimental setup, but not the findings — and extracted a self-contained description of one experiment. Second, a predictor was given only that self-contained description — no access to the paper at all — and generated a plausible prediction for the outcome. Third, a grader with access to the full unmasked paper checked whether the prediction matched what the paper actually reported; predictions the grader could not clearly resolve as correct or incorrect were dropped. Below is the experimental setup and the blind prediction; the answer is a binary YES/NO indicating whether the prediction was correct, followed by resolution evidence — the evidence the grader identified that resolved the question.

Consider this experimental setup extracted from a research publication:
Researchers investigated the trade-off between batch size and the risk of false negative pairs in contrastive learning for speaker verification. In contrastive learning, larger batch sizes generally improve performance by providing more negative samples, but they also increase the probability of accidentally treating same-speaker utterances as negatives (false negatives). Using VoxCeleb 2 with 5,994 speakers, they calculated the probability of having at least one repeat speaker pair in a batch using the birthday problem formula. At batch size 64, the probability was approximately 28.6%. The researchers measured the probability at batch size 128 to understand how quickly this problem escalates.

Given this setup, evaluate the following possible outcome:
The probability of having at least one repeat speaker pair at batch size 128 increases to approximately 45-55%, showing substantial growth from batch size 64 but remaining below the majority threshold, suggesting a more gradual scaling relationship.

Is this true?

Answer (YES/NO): NO